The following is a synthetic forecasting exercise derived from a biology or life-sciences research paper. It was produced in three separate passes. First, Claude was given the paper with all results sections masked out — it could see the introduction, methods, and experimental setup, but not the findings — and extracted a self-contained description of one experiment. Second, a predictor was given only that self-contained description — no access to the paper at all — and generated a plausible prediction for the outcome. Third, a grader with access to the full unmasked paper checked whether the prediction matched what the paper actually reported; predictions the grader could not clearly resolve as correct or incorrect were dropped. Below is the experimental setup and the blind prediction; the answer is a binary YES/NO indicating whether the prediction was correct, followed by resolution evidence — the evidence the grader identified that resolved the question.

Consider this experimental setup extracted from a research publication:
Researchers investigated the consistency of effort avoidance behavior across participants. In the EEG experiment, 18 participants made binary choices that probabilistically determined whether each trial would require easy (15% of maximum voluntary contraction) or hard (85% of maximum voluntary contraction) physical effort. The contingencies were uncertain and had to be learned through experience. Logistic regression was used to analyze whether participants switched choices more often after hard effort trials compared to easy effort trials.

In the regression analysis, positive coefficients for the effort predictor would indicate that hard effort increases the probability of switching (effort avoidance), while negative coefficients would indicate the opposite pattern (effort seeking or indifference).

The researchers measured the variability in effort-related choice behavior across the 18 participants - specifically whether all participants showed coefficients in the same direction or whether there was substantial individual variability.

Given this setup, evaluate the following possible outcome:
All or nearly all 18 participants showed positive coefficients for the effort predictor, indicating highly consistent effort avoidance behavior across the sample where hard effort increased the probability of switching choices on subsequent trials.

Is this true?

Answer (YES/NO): NO